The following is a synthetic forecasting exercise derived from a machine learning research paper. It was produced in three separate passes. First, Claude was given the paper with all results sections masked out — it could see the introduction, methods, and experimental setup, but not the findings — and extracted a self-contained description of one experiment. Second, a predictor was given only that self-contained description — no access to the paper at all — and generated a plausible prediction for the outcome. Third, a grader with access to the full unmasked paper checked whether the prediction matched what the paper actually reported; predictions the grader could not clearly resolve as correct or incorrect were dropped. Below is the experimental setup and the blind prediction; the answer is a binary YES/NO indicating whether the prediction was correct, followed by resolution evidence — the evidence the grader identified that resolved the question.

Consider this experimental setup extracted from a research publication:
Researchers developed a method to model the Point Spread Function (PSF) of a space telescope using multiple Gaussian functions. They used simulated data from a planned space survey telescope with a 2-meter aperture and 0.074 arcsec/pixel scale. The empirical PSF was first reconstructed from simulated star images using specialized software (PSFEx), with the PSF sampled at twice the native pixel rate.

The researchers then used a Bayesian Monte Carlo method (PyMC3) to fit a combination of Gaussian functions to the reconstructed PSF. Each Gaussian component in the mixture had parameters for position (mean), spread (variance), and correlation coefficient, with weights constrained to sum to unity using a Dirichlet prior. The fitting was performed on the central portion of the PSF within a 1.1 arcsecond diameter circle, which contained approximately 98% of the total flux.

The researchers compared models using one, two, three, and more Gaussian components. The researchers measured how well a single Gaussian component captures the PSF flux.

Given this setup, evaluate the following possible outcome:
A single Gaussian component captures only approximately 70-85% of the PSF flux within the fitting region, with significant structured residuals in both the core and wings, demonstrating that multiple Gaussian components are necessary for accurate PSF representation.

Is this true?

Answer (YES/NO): NO